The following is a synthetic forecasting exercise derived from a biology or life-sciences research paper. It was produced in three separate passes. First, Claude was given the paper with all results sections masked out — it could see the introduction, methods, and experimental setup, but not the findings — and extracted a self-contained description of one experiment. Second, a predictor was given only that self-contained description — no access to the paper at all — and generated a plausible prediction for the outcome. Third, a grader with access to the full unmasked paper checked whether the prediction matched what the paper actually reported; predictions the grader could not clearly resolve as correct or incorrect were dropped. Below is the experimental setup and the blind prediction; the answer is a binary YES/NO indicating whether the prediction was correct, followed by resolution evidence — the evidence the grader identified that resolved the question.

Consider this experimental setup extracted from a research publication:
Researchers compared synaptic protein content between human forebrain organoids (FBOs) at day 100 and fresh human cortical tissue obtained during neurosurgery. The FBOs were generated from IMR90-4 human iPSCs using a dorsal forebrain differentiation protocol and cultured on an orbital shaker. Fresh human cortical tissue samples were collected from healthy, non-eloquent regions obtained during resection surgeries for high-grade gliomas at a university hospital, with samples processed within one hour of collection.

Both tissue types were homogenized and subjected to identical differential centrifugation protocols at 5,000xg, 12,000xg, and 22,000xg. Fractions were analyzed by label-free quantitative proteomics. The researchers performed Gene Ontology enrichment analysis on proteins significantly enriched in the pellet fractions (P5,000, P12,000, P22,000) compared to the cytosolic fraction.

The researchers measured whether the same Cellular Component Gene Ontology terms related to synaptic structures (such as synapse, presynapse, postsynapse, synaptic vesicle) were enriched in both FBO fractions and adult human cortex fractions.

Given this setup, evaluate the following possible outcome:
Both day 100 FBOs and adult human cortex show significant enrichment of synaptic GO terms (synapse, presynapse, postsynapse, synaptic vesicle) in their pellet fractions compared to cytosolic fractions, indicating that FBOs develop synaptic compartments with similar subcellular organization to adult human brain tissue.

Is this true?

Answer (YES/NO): YES